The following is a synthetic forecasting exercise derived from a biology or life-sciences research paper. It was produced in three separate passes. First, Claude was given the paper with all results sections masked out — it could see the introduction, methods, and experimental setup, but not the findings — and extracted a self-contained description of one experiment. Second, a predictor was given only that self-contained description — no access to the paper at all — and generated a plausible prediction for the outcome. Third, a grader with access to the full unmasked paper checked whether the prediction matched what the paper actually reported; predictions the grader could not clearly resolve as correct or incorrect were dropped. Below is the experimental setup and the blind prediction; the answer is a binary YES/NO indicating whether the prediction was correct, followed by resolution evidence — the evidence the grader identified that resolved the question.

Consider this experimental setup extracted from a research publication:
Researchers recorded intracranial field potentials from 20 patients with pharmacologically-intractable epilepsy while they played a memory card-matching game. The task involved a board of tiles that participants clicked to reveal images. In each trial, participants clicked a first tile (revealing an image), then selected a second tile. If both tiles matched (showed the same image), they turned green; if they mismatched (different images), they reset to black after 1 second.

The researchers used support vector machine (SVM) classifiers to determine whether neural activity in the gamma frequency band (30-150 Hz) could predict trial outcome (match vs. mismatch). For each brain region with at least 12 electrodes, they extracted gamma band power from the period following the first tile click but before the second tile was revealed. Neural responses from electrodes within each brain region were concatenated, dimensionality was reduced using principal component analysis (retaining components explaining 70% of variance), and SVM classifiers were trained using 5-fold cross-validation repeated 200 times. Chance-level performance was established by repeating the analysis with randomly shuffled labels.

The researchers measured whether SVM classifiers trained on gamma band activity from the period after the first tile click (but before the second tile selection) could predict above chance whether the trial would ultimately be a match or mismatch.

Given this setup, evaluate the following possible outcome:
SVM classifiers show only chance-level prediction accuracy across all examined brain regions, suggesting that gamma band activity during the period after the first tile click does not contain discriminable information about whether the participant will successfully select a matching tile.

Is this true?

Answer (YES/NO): NO